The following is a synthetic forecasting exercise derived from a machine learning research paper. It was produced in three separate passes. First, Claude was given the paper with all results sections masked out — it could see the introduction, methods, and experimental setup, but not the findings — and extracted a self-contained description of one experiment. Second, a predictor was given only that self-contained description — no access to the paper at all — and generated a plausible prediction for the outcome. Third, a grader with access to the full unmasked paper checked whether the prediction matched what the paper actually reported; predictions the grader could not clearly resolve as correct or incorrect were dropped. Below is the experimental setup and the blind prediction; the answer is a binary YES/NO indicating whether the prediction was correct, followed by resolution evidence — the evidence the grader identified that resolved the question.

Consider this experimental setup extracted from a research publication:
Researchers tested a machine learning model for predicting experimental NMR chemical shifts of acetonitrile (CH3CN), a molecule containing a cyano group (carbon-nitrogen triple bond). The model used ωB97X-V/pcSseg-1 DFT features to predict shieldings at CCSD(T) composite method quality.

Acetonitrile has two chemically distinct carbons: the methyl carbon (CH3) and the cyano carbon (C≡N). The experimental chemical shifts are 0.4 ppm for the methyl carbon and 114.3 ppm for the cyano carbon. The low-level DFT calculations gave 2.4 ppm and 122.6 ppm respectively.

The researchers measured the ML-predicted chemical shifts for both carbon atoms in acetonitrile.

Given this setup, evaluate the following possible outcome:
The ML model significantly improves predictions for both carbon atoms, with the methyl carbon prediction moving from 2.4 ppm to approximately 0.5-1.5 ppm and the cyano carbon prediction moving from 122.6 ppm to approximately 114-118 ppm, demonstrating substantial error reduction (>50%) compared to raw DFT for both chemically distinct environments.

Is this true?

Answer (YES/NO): NO